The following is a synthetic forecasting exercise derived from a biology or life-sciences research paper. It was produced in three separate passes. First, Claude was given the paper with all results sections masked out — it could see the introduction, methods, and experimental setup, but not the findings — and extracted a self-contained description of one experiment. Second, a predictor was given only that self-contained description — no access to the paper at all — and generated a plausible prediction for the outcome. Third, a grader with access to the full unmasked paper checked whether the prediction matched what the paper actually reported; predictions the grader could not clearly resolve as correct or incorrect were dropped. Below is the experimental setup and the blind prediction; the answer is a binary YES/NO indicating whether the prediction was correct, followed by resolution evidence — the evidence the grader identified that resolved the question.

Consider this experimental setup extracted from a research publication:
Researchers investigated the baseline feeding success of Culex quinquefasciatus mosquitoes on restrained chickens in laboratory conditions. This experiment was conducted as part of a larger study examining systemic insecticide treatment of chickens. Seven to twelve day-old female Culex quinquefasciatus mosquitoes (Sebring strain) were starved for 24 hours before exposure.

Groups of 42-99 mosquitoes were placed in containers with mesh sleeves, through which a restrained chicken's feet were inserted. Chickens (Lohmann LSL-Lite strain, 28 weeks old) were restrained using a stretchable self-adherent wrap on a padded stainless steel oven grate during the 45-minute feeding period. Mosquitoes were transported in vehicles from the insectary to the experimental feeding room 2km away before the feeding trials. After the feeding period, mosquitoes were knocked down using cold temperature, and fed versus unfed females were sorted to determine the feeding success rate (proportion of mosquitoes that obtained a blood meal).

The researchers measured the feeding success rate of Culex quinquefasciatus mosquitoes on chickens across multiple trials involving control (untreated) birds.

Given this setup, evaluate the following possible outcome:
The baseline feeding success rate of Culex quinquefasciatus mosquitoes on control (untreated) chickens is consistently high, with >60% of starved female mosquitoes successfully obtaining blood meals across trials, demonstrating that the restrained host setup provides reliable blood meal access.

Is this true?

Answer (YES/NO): NO